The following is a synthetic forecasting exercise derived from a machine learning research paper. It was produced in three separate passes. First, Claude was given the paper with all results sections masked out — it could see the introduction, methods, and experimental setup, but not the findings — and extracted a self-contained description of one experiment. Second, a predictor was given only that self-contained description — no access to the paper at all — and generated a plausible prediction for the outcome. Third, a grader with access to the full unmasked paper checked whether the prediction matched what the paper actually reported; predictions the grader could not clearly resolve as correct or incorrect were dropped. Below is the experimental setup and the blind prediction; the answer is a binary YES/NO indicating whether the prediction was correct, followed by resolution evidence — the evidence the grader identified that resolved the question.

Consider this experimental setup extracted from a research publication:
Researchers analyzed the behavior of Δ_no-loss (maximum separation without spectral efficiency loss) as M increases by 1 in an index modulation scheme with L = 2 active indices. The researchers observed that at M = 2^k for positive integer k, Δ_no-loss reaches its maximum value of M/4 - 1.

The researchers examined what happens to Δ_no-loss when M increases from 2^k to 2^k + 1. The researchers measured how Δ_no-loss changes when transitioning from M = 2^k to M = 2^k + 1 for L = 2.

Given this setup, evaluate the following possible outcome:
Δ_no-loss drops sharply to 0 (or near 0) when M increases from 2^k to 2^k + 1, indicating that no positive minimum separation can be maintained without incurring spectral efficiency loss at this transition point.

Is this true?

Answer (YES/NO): YES